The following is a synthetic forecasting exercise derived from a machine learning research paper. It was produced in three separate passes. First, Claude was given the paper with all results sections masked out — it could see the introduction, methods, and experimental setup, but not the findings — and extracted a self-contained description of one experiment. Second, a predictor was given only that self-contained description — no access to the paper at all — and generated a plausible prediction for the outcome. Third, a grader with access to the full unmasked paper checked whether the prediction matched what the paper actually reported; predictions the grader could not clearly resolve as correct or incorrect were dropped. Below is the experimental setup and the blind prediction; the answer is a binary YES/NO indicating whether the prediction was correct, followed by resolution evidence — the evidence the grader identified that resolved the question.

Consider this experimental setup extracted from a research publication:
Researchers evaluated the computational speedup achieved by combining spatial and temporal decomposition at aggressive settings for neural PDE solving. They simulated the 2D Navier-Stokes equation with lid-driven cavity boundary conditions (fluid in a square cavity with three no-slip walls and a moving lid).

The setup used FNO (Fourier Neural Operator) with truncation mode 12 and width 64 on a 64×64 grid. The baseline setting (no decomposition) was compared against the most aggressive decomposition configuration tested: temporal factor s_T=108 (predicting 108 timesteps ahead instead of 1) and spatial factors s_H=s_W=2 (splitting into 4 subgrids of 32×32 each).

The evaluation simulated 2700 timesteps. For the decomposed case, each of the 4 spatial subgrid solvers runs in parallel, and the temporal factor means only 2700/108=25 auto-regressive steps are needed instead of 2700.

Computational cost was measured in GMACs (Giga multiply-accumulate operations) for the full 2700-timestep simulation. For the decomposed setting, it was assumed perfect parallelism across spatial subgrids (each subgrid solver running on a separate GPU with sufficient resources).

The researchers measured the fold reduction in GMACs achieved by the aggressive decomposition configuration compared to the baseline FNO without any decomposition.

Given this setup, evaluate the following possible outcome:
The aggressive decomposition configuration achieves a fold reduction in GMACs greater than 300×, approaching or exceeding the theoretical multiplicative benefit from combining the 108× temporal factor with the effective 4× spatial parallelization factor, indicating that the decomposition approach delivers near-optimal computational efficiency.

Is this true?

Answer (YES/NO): YES